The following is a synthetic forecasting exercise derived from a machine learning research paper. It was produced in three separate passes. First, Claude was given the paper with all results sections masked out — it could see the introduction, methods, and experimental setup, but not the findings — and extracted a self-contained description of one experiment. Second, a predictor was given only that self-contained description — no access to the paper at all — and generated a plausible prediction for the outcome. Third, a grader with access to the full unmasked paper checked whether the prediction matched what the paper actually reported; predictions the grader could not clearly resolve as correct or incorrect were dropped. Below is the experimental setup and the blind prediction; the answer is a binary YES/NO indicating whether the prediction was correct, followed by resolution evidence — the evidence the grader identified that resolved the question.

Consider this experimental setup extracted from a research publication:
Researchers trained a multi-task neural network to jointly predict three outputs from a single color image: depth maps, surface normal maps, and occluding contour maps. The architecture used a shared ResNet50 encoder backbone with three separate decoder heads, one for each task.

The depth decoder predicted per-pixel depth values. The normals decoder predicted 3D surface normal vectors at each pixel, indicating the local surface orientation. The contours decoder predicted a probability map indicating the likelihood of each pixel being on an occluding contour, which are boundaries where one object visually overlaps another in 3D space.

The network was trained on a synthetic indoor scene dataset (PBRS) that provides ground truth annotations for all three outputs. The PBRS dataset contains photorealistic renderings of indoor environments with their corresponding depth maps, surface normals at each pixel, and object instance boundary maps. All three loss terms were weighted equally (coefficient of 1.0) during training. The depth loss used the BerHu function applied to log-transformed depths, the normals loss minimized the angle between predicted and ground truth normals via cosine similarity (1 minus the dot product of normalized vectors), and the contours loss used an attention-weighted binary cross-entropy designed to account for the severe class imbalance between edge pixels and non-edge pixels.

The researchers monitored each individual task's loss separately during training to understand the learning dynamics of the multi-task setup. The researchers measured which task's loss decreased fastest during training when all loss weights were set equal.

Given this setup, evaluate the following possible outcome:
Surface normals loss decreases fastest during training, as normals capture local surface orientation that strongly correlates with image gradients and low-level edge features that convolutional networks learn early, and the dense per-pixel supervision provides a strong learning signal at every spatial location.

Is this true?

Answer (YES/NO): YES